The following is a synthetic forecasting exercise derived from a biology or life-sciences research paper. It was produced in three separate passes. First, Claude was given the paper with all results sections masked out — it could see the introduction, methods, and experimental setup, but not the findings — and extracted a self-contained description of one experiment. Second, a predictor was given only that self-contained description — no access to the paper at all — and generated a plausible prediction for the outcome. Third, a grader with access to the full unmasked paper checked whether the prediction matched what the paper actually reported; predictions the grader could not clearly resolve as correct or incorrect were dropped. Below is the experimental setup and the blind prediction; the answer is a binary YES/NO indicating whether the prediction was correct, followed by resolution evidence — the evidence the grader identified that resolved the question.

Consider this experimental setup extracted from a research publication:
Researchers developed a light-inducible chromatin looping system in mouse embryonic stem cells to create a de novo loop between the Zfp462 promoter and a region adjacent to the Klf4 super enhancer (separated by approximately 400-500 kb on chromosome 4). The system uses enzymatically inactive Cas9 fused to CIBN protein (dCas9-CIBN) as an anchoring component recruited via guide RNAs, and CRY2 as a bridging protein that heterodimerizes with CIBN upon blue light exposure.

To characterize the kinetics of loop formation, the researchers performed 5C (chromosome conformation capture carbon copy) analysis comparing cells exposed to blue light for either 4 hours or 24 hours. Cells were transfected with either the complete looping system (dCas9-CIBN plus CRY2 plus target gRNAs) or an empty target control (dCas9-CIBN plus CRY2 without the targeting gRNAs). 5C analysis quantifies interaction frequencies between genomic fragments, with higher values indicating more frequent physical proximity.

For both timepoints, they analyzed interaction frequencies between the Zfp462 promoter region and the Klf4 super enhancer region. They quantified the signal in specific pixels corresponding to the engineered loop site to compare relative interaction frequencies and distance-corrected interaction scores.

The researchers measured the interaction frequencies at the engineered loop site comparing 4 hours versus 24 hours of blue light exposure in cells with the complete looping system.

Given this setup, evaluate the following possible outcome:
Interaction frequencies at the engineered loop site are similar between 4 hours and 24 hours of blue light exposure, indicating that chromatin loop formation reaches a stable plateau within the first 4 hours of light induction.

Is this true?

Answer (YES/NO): YES